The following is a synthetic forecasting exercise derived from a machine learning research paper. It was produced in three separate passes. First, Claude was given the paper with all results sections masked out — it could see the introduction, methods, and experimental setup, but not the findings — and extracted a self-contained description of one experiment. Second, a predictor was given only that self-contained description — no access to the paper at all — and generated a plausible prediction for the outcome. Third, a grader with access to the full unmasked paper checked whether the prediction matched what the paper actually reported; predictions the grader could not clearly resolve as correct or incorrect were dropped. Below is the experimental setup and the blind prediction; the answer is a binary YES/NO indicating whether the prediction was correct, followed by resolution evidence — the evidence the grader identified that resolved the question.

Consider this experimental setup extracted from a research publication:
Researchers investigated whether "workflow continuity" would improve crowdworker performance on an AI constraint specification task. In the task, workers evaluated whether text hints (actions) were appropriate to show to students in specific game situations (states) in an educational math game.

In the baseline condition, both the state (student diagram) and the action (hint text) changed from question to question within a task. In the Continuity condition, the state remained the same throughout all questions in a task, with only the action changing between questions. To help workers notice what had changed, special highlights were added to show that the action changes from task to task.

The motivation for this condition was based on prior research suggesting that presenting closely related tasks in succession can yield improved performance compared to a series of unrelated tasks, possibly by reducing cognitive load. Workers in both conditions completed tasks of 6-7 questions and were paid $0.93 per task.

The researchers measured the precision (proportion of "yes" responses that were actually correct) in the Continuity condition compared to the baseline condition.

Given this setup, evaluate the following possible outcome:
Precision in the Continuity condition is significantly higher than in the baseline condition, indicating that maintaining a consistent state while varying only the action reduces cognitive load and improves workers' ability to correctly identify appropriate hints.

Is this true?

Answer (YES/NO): NO